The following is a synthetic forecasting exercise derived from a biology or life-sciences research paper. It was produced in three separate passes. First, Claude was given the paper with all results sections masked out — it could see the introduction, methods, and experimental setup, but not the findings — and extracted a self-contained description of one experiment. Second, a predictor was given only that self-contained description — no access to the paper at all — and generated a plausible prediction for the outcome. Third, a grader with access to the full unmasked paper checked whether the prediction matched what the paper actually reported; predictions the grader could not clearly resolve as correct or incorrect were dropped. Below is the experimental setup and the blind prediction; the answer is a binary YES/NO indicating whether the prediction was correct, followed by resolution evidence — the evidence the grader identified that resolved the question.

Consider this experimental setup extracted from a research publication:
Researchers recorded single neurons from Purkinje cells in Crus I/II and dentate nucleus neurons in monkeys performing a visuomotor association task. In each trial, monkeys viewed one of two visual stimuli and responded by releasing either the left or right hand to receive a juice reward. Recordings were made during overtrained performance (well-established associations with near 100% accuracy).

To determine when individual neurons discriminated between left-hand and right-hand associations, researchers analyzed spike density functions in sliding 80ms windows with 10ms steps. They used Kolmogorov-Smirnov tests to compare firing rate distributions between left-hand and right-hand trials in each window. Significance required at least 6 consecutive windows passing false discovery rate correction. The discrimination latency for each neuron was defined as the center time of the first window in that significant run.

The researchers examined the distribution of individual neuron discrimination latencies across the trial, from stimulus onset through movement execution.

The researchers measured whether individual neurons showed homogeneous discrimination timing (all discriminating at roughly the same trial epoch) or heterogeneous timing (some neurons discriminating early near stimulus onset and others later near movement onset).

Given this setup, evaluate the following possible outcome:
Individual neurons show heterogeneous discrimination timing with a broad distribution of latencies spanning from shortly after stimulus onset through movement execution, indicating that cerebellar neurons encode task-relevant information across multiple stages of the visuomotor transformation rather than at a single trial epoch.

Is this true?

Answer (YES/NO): YES